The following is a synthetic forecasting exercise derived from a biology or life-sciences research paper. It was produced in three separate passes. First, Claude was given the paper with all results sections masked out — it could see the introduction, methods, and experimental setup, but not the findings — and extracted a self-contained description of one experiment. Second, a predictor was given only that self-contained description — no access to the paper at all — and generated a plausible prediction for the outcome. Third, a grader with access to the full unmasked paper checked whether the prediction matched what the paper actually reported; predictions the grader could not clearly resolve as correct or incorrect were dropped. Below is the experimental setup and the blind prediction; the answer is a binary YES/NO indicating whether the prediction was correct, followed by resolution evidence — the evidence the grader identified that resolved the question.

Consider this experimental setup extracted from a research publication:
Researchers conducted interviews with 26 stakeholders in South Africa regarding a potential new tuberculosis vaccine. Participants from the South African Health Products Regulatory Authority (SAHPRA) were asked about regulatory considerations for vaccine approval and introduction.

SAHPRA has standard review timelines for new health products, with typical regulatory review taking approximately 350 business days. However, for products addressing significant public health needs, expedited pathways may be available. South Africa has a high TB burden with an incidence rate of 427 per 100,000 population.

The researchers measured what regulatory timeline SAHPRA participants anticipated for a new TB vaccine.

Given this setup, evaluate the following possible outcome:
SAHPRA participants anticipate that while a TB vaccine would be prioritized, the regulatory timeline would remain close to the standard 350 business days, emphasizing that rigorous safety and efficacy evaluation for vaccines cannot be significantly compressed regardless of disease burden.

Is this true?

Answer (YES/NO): NO